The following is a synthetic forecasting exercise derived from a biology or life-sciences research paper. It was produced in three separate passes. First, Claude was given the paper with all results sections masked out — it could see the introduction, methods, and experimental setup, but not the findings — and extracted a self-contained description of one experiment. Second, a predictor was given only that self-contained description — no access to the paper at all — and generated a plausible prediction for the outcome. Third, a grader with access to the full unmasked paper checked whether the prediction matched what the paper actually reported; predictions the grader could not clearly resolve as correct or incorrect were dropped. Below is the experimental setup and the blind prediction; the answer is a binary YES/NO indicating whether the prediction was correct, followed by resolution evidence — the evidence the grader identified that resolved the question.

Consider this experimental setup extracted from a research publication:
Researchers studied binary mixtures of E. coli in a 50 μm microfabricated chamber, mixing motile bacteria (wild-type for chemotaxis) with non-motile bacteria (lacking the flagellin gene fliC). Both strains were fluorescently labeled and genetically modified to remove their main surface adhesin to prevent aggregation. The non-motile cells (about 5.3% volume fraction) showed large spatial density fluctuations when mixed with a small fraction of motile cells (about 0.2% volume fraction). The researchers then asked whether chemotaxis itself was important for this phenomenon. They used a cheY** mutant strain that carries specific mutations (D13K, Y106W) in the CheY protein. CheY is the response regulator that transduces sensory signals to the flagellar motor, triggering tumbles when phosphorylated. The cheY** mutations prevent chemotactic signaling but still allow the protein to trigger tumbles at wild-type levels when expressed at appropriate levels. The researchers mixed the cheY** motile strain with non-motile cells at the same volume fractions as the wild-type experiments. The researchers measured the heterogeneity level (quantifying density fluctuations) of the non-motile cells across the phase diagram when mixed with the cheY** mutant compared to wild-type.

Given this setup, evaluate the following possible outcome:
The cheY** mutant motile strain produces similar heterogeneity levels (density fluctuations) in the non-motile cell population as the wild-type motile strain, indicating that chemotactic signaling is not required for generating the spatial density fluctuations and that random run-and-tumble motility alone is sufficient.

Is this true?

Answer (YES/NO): YES